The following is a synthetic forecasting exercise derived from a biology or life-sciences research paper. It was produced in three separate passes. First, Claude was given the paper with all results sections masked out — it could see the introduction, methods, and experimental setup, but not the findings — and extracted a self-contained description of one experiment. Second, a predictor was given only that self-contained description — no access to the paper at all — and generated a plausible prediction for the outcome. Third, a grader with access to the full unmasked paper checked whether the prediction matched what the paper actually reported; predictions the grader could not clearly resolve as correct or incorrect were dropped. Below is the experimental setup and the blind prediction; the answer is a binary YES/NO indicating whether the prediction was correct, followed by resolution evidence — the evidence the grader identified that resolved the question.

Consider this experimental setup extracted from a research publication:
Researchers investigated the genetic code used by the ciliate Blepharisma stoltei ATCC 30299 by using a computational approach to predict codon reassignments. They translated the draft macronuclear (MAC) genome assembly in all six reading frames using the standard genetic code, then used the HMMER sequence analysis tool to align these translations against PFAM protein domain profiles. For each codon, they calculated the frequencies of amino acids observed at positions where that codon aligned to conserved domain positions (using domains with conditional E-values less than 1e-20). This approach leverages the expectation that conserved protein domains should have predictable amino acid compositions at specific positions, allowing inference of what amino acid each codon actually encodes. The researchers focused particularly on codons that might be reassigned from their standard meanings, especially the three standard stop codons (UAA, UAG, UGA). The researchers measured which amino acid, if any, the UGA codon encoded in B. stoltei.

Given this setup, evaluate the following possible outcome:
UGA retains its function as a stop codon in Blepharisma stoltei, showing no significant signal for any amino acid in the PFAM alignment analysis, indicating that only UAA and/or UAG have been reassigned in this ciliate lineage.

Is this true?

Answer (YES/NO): NO